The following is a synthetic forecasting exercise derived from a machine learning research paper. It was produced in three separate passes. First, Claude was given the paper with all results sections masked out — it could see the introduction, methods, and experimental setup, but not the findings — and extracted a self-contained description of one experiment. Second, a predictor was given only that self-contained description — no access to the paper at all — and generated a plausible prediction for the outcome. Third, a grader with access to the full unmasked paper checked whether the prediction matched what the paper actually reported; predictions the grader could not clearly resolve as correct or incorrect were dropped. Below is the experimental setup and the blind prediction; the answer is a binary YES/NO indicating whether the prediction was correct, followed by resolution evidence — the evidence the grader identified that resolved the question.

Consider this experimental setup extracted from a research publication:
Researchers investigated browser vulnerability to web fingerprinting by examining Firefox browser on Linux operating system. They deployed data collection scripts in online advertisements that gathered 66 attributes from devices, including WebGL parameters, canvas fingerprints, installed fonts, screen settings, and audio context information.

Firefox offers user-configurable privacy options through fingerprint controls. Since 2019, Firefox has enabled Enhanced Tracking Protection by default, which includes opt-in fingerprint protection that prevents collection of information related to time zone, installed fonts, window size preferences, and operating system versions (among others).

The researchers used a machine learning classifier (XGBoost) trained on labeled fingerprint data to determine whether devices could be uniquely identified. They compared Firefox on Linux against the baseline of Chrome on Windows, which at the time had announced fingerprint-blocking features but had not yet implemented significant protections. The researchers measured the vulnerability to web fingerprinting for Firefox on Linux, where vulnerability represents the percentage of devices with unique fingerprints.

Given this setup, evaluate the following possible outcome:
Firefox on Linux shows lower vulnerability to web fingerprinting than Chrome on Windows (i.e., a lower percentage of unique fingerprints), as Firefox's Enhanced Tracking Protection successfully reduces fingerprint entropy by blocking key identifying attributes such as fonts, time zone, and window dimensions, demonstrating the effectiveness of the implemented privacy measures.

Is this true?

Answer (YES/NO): YES